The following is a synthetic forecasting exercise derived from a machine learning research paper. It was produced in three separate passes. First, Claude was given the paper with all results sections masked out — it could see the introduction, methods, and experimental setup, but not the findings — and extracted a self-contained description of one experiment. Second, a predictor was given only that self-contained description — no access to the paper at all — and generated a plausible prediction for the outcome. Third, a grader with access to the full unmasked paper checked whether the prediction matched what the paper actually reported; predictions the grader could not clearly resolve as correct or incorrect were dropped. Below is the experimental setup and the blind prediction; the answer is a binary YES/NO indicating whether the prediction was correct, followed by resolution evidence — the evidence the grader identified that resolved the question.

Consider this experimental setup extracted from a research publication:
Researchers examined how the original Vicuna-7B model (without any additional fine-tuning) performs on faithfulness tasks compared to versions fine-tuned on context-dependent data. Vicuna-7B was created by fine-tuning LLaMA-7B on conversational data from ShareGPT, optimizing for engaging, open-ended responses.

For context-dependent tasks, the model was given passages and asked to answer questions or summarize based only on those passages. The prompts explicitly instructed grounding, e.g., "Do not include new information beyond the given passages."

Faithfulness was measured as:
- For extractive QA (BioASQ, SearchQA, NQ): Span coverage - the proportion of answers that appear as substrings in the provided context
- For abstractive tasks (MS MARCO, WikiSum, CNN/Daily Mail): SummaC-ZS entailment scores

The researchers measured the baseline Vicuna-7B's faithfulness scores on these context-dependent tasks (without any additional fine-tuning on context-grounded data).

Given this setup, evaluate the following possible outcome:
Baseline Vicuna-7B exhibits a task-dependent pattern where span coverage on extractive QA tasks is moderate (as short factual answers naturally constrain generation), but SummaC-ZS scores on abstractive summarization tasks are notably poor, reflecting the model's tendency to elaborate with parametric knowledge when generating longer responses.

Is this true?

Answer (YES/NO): NO